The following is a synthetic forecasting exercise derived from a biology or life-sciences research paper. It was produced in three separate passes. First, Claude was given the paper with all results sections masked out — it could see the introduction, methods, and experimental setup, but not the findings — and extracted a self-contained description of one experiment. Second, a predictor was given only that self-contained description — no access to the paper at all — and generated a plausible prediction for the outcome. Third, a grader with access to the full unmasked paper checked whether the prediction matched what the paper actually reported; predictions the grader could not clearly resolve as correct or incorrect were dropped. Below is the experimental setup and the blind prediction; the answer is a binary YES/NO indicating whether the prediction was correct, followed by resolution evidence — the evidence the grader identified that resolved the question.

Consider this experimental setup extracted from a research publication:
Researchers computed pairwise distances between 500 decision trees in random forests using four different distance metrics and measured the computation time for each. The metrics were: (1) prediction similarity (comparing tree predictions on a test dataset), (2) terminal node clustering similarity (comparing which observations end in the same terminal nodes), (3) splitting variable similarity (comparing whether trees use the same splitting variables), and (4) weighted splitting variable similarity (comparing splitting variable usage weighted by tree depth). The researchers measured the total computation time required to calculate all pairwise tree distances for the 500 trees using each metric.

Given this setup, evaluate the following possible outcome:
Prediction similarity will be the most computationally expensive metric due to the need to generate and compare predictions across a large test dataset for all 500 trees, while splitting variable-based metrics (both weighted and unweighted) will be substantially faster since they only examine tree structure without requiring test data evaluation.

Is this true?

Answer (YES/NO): NO